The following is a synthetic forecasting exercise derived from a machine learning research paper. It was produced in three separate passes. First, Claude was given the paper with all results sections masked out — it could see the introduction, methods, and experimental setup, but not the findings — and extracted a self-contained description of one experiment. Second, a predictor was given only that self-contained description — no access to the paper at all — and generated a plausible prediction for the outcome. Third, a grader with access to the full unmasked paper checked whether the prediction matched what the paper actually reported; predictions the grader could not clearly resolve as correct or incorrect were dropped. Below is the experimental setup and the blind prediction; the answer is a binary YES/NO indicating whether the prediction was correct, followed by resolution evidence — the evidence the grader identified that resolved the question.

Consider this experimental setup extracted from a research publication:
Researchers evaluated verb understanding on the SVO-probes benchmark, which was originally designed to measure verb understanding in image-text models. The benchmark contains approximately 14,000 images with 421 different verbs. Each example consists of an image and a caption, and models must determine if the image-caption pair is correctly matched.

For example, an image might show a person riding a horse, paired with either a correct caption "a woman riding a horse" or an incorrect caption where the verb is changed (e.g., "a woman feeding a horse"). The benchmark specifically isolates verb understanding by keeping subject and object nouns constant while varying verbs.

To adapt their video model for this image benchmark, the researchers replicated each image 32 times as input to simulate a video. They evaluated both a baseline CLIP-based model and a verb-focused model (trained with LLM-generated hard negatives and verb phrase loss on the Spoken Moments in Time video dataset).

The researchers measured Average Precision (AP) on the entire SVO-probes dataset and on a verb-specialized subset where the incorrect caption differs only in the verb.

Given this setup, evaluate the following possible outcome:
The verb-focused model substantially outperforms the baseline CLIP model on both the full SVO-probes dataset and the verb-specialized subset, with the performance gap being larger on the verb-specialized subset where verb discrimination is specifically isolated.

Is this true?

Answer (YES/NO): NO